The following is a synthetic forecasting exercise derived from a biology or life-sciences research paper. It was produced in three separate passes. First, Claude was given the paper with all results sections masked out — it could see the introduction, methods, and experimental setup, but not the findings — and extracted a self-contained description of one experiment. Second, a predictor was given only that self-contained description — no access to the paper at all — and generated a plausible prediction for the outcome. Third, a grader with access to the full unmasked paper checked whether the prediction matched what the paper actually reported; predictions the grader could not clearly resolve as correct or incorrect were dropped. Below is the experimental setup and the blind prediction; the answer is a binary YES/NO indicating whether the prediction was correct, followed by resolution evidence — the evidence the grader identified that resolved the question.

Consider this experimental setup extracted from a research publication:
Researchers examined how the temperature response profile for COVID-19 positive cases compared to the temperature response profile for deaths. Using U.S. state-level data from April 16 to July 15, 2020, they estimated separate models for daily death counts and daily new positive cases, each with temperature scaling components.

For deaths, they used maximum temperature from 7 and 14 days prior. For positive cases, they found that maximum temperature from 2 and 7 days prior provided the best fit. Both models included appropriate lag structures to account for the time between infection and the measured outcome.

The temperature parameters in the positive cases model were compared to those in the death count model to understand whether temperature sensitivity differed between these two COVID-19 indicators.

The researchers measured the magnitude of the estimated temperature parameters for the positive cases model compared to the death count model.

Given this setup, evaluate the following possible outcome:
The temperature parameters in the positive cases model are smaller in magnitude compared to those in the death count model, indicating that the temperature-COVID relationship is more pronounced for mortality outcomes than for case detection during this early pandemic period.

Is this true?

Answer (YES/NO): NO